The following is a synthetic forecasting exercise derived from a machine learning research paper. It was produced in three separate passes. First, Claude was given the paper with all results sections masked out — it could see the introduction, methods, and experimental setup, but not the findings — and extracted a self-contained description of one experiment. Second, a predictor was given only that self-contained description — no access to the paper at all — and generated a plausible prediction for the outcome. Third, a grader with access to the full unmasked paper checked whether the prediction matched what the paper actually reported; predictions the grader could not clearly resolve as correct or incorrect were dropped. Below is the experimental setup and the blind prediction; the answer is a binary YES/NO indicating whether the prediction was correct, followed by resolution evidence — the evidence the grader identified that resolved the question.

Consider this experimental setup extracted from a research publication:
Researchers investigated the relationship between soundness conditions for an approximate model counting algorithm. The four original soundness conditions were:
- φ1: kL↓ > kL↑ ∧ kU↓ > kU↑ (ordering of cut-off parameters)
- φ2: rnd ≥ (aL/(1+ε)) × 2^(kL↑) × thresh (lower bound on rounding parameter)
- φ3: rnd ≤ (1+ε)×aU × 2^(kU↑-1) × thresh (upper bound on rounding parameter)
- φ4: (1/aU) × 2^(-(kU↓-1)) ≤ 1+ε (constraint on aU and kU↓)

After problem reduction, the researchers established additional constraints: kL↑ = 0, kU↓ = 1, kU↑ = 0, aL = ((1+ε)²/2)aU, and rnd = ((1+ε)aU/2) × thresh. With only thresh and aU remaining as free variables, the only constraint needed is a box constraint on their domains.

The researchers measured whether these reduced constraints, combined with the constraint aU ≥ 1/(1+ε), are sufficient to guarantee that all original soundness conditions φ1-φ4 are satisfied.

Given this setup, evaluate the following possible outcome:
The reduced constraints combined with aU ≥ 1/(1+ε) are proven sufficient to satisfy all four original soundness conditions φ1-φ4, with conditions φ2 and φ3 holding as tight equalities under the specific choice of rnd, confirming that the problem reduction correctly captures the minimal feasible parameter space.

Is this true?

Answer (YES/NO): NO